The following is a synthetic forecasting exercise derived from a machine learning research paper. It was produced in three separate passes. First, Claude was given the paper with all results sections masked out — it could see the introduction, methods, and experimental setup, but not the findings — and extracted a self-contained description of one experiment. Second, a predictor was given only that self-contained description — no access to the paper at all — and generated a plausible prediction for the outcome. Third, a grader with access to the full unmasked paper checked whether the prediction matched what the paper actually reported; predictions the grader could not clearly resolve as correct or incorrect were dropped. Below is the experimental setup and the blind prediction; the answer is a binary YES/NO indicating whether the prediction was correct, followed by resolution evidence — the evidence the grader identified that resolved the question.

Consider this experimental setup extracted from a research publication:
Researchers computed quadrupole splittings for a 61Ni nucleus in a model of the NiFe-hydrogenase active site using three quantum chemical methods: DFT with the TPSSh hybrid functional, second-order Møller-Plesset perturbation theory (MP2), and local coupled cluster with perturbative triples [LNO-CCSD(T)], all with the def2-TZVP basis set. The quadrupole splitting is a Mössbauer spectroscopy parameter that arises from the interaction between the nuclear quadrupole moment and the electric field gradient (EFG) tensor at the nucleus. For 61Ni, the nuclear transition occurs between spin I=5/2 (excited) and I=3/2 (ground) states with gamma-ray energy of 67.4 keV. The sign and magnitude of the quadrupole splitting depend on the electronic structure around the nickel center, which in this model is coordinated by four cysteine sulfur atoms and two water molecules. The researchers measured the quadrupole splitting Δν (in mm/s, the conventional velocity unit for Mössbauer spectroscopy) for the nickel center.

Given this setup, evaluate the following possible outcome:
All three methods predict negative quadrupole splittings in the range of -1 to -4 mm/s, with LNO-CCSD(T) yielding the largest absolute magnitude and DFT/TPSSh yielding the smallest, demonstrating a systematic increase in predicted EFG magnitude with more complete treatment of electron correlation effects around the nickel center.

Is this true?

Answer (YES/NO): NO